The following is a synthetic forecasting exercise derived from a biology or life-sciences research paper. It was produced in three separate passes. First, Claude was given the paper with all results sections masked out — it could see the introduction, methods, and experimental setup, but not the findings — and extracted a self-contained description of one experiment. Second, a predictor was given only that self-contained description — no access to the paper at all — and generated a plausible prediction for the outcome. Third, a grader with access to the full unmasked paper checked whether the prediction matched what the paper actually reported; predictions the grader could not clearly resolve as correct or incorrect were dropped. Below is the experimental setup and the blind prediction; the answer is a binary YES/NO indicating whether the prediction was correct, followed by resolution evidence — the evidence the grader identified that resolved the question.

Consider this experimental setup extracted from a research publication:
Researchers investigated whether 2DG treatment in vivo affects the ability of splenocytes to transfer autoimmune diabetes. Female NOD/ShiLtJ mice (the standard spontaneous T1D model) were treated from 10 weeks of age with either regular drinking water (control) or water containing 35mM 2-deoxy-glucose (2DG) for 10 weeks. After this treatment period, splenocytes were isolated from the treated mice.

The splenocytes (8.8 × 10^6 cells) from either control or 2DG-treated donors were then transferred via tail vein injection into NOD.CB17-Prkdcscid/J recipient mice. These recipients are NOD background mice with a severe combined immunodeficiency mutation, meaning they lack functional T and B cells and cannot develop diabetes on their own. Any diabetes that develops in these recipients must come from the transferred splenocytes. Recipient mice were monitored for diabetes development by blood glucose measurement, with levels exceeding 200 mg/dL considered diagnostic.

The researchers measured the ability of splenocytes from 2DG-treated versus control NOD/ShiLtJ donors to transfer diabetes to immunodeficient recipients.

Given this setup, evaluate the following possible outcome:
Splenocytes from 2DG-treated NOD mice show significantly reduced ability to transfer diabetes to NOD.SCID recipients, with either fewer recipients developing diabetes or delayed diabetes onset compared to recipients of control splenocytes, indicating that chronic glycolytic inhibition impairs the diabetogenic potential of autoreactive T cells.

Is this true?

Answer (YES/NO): NO